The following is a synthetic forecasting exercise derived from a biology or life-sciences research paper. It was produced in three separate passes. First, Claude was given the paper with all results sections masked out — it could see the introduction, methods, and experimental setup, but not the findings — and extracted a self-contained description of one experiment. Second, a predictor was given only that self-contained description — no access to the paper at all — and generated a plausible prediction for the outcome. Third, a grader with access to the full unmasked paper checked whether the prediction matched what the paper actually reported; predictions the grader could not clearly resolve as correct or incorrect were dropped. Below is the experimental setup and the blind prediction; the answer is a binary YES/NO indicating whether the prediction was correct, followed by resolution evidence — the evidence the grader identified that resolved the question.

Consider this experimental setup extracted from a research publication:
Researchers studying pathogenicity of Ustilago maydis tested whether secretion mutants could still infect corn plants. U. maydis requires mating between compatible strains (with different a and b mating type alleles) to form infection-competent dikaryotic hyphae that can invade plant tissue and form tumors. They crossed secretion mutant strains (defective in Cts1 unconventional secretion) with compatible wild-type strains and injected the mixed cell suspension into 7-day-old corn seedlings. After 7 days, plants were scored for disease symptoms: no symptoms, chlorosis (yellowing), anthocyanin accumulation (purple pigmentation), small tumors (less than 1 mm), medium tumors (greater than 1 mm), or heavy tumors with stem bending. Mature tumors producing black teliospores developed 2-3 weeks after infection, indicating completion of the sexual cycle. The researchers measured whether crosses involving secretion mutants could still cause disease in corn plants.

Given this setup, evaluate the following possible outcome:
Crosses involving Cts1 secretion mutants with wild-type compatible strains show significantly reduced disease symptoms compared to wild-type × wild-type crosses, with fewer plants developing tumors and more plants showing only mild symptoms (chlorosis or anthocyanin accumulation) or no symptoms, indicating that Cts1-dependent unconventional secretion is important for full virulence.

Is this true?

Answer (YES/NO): NO